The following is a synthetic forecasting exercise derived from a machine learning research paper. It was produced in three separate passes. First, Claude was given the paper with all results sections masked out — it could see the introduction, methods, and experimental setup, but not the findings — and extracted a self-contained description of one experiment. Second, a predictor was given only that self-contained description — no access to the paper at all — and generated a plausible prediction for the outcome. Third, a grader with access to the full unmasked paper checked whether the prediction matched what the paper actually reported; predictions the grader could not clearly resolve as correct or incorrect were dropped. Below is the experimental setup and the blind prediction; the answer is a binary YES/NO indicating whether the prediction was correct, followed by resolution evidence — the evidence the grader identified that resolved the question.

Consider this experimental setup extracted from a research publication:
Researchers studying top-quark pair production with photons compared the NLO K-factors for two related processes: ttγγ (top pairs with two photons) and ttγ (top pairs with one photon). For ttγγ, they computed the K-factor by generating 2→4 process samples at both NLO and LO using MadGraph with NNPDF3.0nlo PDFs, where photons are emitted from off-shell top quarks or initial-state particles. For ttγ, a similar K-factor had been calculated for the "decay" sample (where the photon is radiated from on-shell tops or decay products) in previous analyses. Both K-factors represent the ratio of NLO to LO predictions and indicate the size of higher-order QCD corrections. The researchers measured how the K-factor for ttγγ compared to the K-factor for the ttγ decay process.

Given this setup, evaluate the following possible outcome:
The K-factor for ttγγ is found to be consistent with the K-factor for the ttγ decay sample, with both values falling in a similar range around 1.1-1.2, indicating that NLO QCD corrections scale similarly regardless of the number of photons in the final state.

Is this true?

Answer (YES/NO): NO